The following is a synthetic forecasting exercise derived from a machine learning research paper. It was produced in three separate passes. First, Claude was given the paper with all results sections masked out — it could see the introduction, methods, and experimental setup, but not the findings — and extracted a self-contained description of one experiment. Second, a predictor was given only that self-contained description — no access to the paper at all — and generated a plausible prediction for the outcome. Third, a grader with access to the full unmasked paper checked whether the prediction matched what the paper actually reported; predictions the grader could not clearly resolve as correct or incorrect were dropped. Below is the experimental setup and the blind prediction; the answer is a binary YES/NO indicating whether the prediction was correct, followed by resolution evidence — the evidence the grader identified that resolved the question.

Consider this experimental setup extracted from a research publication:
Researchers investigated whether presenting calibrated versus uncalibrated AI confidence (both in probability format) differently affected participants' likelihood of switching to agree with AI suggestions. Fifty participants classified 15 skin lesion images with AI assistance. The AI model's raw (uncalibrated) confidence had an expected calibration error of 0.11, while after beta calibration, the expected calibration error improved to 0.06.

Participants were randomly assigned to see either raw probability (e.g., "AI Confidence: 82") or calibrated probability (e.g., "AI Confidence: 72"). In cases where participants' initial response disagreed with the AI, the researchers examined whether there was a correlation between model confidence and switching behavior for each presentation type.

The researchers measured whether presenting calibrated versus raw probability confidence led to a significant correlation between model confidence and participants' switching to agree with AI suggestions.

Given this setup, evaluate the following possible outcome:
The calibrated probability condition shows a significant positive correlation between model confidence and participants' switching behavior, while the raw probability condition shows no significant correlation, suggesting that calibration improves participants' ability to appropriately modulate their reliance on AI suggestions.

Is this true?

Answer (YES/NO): NO